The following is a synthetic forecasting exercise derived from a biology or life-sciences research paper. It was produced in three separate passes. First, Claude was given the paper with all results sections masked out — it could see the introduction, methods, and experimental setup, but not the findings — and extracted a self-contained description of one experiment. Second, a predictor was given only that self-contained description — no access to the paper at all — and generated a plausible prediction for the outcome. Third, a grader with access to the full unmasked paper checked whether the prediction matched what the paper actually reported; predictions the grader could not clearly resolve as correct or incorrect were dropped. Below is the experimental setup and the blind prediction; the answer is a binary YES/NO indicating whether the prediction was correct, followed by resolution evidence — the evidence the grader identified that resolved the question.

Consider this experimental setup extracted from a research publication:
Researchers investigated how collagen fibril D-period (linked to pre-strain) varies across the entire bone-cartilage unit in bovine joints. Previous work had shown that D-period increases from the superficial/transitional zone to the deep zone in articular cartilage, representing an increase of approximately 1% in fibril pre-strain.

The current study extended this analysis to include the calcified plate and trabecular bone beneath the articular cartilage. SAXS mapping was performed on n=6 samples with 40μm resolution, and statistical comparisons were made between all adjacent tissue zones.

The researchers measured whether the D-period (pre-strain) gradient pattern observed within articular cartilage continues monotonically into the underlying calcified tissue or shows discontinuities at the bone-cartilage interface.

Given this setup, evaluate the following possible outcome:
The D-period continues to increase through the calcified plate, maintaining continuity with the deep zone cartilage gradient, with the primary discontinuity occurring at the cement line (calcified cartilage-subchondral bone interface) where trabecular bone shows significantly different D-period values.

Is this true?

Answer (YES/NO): NO